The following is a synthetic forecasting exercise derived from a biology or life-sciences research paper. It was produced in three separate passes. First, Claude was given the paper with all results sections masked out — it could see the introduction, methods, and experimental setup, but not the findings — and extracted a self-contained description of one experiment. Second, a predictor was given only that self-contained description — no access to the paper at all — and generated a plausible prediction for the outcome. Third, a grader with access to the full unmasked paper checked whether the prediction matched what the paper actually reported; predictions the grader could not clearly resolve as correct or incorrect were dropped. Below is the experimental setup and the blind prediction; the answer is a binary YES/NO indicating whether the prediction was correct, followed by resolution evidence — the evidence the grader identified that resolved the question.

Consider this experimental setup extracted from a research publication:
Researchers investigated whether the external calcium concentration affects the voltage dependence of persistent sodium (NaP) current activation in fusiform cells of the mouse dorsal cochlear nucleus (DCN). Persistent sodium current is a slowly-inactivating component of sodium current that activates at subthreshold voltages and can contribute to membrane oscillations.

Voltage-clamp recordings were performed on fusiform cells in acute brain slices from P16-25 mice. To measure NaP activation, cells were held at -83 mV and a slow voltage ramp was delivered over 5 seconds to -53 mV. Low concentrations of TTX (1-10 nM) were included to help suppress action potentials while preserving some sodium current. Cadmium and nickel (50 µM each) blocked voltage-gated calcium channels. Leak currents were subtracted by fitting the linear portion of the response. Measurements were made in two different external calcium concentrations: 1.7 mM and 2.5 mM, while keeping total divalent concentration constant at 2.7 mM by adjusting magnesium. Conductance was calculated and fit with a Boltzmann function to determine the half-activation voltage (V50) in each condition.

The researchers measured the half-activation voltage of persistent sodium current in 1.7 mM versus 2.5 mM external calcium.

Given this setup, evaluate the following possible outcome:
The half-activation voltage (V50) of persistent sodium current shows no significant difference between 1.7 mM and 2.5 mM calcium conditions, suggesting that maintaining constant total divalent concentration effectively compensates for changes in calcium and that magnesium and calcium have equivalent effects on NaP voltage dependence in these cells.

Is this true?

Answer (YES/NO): YES